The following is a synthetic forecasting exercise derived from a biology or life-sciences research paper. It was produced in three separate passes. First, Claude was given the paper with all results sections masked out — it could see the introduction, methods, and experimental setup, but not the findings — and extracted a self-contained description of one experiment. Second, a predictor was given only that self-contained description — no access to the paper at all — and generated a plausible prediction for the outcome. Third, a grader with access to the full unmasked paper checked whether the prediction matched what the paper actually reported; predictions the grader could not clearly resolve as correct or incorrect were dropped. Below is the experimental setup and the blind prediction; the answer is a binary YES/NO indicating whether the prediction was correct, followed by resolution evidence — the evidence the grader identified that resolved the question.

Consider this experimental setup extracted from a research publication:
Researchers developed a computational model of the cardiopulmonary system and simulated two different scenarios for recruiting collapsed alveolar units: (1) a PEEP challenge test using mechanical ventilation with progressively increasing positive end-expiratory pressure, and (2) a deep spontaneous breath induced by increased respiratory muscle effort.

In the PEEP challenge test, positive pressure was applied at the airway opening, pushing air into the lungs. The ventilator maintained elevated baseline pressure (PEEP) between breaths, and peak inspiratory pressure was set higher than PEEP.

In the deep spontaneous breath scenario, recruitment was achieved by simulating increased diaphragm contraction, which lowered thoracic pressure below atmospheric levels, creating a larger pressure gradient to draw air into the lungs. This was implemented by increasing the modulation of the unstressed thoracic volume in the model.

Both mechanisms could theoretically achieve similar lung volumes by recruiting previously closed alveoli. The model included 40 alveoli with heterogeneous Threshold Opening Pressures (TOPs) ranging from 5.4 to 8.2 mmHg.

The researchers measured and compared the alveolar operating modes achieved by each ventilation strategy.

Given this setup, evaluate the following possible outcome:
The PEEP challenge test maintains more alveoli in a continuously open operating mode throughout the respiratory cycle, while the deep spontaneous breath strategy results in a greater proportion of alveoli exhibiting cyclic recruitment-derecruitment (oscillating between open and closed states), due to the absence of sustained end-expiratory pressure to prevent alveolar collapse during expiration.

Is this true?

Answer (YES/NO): NO